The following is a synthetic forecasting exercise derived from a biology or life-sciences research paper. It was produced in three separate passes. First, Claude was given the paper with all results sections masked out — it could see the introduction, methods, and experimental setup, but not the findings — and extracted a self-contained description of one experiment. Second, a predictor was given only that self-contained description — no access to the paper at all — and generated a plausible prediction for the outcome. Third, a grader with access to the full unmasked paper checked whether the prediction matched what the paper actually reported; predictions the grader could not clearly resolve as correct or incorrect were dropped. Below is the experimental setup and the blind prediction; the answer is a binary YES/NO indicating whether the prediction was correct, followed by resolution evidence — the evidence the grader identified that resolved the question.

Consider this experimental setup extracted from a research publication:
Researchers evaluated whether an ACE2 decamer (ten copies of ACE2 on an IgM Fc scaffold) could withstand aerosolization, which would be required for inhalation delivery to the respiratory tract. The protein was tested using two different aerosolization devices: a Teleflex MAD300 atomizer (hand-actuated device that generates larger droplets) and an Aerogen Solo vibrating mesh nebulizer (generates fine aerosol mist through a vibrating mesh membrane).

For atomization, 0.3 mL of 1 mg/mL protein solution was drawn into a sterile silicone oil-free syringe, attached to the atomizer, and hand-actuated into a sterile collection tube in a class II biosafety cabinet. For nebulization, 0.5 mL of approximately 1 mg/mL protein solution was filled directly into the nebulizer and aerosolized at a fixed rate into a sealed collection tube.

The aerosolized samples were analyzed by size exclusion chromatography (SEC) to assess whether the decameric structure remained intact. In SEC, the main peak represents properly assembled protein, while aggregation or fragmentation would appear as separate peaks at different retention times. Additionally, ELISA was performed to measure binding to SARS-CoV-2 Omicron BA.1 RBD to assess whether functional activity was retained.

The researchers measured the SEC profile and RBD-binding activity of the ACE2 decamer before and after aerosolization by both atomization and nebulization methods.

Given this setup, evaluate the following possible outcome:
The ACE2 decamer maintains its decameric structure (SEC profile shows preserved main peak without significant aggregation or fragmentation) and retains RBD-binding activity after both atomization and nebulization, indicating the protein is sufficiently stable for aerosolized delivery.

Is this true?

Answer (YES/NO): YES